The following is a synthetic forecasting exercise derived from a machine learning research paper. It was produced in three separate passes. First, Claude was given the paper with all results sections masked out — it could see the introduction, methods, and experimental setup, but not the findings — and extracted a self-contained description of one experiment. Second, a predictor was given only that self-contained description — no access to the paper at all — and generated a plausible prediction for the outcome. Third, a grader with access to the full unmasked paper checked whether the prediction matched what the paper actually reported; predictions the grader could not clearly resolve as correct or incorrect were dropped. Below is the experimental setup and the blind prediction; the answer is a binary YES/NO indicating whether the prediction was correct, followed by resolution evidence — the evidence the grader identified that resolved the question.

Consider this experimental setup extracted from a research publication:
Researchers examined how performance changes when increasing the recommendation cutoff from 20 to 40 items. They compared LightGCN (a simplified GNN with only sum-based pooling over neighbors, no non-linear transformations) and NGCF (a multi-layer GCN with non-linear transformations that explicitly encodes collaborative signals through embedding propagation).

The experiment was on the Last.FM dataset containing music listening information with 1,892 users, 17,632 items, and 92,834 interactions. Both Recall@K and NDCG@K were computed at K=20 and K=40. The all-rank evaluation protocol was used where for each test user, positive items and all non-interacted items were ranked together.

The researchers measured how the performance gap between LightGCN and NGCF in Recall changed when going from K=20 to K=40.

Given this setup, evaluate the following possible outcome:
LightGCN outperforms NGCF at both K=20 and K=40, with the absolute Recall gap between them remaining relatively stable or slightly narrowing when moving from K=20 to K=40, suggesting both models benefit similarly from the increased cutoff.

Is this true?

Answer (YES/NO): NO